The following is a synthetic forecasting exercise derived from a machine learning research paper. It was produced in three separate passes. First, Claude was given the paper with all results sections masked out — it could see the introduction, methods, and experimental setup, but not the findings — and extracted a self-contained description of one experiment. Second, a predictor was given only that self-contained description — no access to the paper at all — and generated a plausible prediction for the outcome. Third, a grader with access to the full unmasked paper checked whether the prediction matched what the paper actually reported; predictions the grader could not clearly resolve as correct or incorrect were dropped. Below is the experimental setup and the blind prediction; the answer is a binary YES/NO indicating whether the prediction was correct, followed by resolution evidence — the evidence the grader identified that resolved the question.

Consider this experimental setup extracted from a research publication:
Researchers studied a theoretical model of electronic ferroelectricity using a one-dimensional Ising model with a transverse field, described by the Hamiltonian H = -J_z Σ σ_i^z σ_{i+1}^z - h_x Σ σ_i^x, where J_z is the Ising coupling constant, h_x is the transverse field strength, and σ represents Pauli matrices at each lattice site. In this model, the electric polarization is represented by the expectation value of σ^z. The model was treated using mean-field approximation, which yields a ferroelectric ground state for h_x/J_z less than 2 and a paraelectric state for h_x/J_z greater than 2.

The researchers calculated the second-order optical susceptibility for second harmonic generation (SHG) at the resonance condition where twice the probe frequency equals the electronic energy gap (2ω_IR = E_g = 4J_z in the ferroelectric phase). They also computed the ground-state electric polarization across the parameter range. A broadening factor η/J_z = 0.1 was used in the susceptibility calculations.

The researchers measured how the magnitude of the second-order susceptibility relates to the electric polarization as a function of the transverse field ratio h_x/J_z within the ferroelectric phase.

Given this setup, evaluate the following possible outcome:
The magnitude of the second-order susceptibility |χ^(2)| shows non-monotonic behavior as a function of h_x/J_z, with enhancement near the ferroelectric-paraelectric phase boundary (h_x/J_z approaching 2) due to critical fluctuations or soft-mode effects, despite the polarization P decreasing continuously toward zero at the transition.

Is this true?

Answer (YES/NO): NO